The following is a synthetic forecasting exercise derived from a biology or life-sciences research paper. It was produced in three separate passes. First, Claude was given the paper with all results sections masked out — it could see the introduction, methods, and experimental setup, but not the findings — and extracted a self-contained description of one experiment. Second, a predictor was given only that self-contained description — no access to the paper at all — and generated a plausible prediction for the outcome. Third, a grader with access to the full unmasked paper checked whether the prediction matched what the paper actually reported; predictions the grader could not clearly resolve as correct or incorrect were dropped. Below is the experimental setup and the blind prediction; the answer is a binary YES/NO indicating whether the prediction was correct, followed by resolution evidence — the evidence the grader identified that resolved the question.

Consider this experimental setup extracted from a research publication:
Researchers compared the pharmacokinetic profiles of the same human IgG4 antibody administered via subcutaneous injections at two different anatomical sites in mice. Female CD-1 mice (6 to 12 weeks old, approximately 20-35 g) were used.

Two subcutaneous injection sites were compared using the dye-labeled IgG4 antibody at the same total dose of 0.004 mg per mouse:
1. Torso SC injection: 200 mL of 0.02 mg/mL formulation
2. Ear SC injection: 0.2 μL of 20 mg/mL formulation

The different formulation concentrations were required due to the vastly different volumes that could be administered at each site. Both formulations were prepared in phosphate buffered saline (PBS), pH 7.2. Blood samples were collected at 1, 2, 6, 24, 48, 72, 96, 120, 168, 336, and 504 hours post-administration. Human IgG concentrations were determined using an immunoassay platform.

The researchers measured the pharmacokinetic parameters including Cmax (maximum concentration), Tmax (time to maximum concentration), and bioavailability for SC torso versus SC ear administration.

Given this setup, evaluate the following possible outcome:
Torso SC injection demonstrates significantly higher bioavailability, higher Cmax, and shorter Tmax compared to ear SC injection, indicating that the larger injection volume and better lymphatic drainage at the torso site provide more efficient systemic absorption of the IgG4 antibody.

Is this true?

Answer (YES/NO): NO